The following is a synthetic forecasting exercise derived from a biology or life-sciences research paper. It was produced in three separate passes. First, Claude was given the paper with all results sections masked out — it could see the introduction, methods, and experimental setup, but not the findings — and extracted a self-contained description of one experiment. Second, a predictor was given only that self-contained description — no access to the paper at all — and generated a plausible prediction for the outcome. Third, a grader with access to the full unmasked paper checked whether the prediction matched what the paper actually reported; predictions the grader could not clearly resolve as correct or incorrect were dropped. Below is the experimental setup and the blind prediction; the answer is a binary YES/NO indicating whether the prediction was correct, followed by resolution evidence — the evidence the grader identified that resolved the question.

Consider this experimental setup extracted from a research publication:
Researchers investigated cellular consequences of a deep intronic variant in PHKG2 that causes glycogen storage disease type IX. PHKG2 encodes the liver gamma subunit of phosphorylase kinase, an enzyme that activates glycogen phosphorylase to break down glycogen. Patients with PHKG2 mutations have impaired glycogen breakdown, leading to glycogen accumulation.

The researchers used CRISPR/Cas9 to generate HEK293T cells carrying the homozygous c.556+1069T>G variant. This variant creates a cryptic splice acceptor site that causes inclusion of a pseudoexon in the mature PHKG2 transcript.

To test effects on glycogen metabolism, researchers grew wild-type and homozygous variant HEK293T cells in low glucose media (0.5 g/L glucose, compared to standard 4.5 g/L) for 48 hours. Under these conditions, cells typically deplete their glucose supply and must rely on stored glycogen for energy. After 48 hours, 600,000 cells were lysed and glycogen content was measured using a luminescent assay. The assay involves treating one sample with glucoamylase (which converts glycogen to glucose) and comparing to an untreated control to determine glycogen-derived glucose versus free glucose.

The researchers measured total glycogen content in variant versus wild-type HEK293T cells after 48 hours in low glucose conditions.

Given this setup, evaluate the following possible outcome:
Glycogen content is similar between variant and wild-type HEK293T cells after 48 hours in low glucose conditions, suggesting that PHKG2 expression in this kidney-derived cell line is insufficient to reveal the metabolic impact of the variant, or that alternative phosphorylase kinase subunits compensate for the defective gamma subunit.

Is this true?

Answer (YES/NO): NO